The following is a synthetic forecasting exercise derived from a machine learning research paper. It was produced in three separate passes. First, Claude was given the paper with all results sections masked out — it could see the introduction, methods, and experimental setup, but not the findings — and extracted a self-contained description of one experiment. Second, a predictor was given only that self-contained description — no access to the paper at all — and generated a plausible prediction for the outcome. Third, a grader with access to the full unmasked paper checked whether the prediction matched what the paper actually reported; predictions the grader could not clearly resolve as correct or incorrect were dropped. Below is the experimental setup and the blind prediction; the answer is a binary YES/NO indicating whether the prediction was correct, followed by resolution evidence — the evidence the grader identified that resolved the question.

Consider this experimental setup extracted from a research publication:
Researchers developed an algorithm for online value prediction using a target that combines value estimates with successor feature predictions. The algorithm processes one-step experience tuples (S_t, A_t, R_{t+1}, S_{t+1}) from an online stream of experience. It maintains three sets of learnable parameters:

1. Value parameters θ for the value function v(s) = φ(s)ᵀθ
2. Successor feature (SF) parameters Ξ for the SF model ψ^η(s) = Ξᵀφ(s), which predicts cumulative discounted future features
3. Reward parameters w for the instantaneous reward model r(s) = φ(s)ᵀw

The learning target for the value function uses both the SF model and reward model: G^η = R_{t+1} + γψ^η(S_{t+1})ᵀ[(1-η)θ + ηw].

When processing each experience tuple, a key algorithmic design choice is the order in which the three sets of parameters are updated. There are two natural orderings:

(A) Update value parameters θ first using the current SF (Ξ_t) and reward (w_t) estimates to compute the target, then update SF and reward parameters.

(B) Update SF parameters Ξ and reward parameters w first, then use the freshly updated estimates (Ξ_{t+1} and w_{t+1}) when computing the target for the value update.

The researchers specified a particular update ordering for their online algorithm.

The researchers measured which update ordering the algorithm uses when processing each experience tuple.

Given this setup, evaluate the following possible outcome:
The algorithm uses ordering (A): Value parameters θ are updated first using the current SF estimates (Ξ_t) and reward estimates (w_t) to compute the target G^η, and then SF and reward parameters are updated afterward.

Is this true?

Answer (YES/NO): NO